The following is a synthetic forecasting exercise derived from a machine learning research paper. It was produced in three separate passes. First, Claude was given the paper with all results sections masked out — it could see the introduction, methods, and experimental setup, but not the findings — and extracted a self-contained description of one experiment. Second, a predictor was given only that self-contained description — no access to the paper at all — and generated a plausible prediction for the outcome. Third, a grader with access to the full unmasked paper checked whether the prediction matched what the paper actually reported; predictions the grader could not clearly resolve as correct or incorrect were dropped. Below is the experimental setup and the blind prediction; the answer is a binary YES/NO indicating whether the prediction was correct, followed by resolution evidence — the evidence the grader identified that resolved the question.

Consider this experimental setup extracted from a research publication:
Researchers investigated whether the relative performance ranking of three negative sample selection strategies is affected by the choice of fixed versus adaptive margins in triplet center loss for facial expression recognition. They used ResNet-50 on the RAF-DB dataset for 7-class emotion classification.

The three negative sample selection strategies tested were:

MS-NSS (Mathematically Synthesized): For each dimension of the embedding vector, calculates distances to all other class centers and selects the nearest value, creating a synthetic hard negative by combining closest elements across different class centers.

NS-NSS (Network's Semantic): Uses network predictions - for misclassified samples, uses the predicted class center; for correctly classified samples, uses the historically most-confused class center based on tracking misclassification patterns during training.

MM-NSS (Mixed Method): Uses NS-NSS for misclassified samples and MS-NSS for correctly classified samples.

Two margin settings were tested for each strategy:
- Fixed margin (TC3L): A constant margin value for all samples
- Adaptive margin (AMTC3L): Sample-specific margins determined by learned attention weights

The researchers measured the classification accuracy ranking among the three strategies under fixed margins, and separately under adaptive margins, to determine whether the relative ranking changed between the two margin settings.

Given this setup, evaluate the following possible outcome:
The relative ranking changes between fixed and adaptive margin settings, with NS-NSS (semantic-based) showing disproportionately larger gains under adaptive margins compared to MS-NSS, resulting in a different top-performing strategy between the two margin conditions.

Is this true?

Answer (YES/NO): NO